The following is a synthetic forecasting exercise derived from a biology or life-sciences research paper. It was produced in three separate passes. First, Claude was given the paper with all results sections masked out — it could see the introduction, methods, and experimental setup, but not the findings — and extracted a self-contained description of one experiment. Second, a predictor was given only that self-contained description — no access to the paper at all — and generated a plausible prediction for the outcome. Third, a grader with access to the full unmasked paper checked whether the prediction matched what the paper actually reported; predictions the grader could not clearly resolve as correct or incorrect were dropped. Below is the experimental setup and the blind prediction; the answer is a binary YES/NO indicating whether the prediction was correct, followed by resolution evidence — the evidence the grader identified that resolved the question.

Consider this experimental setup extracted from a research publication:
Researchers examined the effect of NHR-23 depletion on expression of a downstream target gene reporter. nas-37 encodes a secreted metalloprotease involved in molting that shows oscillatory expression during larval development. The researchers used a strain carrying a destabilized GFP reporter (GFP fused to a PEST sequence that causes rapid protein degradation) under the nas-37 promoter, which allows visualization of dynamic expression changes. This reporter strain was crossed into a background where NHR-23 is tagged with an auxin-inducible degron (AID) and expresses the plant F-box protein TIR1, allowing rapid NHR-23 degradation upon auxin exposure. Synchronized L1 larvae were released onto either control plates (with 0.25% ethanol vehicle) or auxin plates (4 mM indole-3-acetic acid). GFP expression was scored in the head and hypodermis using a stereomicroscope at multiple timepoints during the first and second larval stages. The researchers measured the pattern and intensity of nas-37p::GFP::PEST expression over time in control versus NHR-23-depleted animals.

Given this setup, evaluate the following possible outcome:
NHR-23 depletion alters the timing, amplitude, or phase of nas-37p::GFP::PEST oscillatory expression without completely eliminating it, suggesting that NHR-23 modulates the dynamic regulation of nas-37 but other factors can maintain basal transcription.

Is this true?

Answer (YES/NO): NO